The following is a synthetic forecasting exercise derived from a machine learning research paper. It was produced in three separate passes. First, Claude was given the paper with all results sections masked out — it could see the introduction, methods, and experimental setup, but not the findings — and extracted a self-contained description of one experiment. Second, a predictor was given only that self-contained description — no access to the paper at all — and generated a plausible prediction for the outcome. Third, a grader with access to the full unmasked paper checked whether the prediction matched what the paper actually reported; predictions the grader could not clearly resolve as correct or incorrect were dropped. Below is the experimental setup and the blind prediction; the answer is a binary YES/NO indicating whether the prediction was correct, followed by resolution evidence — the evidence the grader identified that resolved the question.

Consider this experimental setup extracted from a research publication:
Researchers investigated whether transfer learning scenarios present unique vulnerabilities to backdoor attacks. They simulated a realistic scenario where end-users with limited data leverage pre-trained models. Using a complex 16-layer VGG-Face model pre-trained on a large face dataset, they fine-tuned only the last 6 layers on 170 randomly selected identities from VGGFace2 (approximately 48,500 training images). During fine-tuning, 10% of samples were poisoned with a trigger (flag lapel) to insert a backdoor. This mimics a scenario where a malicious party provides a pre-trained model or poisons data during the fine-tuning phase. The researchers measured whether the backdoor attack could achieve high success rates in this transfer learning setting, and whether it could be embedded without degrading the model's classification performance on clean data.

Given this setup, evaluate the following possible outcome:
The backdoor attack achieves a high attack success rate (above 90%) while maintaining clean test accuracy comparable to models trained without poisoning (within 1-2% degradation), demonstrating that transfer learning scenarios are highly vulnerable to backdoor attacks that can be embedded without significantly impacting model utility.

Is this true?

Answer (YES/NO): YES